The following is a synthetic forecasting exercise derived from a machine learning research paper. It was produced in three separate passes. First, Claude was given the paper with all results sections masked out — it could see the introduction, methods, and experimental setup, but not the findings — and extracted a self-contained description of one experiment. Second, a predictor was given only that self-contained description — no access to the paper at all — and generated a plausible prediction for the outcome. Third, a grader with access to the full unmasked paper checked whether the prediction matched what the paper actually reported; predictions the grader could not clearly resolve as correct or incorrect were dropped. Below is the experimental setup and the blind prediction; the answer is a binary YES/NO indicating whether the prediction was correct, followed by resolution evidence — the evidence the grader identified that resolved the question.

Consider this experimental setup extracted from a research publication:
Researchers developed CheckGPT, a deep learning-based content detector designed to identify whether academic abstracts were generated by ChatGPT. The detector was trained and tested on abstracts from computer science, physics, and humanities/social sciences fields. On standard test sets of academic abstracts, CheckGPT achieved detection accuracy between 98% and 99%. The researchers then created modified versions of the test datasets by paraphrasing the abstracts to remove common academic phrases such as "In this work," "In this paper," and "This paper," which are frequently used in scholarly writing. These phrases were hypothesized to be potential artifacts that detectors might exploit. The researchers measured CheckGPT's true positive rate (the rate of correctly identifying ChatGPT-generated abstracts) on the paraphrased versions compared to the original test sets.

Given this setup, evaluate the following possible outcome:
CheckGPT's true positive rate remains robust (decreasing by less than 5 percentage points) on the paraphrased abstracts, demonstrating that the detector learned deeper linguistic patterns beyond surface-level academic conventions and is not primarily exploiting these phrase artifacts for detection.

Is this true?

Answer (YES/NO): NO